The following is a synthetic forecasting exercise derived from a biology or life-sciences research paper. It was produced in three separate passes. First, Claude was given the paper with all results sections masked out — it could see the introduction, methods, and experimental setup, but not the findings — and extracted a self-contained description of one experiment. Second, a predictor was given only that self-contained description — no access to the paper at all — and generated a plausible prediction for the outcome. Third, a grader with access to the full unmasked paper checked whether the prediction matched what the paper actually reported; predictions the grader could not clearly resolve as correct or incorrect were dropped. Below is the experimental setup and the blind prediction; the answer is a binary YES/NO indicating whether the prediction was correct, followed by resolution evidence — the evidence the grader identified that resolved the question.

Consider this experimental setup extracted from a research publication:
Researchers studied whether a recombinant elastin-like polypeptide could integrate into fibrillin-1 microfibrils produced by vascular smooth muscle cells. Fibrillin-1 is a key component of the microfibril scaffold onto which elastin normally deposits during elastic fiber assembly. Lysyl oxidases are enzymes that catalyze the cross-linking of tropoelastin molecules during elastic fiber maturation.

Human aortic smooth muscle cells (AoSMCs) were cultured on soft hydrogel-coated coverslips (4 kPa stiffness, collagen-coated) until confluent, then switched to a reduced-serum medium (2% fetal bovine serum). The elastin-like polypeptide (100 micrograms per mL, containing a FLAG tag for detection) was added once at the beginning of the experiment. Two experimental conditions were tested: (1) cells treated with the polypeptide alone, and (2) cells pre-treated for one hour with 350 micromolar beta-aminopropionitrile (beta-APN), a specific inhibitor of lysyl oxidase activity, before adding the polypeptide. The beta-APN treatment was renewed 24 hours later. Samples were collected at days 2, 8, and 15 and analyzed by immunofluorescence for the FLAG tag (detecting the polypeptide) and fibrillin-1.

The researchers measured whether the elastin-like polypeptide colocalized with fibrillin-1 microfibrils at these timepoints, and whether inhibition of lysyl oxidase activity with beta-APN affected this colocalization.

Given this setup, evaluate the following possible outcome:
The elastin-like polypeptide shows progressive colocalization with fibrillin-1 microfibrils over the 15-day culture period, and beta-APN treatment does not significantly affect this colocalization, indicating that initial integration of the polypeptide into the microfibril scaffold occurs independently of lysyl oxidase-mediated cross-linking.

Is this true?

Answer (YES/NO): NO